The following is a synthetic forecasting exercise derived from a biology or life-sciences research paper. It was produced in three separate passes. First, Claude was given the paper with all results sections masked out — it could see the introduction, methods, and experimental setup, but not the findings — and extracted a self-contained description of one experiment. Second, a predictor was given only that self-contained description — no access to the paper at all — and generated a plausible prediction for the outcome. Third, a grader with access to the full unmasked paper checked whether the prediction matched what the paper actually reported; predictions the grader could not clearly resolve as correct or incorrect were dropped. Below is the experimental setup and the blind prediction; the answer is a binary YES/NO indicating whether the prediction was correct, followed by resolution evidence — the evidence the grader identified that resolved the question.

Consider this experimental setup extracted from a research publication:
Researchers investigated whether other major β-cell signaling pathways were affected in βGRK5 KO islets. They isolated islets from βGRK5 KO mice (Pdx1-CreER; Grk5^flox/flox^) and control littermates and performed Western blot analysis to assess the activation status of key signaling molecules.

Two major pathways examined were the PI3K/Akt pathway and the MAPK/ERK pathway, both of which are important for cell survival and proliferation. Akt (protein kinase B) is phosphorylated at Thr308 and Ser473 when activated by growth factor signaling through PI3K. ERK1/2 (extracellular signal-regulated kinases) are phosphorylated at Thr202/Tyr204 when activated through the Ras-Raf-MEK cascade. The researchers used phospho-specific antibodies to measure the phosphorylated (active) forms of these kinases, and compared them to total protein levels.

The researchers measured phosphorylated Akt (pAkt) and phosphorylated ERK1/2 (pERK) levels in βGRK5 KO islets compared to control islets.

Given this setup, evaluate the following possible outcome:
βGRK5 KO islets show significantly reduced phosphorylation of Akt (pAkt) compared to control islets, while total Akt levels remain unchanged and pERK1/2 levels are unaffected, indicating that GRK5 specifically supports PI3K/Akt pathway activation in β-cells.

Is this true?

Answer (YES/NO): NO